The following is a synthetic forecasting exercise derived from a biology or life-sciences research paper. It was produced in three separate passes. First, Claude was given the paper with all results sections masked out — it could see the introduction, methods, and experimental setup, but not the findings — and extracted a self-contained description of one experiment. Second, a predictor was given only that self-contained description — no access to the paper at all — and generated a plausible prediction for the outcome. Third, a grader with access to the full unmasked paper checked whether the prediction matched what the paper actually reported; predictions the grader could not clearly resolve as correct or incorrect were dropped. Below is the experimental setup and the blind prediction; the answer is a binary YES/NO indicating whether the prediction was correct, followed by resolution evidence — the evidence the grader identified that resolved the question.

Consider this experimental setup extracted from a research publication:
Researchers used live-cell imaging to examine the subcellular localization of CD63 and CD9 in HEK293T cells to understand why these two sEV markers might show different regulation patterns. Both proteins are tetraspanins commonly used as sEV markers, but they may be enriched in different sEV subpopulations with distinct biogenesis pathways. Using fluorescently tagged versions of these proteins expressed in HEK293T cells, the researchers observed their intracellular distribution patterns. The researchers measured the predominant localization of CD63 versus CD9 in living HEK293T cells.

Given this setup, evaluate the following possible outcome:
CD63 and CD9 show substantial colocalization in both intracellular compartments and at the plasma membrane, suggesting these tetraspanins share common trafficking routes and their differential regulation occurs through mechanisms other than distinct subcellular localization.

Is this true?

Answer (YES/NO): NO